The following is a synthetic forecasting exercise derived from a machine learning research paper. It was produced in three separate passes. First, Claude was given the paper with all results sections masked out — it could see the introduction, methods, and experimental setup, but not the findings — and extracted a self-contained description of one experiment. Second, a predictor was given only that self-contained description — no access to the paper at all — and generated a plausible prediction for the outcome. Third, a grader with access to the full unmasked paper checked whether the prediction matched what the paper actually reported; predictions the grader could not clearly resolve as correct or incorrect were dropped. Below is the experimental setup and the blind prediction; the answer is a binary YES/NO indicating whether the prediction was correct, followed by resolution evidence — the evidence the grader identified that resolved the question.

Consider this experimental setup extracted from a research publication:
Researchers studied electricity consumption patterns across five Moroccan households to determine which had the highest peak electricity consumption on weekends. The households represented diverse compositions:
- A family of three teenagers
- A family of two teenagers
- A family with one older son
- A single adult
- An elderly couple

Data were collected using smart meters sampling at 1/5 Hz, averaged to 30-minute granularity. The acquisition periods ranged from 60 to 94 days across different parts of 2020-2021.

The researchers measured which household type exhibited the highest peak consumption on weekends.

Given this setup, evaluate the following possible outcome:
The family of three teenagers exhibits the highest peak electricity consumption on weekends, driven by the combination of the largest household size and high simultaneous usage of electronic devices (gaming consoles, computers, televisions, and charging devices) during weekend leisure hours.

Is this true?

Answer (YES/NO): NO